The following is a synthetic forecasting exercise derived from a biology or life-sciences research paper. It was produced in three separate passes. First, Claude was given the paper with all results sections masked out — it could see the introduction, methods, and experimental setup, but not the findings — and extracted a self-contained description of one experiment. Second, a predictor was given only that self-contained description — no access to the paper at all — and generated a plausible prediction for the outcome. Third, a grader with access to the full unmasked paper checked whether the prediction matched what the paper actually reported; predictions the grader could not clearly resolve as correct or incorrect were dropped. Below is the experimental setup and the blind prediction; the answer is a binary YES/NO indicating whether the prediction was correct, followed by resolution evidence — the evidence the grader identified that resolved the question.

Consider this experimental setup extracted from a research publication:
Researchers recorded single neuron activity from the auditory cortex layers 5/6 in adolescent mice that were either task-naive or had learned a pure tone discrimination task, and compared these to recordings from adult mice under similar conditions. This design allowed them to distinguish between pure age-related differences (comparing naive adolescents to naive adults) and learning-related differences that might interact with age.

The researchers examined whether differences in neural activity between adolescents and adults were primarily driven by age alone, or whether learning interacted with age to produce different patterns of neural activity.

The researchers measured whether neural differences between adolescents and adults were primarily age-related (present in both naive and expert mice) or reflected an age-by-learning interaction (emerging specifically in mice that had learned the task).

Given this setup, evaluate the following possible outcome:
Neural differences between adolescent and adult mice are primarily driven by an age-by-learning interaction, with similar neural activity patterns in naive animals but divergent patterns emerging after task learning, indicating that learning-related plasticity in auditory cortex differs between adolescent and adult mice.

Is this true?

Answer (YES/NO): YES